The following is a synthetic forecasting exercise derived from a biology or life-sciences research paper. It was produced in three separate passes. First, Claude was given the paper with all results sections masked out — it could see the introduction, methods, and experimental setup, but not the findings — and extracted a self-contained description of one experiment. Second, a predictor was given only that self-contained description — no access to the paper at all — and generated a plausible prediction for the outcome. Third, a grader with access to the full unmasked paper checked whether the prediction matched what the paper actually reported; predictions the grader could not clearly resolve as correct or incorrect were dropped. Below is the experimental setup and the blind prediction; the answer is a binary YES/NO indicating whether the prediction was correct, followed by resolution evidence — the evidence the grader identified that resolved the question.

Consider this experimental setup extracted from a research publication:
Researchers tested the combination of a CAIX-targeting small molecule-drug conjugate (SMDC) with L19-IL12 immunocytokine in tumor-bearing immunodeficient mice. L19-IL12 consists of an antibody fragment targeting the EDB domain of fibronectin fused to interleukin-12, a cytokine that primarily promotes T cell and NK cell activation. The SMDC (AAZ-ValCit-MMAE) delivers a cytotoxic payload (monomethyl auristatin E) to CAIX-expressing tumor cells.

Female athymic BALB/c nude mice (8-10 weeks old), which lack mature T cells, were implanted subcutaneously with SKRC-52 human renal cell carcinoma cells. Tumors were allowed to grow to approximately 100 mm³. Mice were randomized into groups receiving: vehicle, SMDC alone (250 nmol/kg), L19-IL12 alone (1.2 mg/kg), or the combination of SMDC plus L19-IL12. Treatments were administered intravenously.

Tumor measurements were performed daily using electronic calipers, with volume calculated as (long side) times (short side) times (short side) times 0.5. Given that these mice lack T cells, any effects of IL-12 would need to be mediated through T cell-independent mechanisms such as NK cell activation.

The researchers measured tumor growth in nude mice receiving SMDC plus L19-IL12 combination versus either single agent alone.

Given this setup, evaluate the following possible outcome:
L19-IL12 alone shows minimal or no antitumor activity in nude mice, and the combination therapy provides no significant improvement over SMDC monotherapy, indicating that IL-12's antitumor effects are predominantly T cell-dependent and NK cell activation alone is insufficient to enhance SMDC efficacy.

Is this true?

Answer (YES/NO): NO